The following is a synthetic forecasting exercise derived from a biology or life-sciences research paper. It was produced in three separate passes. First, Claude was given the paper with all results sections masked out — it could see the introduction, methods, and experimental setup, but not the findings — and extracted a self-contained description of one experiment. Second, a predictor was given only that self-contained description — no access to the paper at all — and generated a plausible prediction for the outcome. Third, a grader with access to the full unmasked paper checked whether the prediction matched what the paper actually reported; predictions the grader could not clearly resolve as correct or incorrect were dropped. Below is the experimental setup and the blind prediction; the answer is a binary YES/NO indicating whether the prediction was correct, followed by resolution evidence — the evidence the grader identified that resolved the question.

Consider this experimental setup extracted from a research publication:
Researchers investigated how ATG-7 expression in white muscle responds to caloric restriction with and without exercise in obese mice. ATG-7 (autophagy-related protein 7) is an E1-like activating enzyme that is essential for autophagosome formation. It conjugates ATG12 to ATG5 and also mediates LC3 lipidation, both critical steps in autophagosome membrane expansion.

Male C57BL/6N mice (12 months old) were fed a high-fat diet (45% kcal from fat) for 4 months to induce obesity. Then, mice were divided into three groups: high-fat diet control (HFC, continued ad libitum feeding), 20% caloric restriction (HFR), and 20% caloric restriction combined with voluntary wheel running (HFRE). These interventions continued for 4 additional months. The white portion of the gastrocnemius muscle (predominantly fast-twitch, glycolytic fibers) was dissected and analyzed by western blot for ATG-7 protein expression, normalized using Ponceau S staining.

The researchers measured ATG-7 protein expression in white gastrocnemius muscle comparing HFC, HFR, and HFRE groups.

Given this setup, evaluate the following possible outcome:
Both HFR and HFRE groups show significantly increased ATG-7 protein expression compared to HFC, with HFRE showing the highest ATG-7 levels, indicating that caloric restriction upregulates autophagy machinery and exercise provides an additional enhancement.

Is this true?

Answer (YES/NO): NO